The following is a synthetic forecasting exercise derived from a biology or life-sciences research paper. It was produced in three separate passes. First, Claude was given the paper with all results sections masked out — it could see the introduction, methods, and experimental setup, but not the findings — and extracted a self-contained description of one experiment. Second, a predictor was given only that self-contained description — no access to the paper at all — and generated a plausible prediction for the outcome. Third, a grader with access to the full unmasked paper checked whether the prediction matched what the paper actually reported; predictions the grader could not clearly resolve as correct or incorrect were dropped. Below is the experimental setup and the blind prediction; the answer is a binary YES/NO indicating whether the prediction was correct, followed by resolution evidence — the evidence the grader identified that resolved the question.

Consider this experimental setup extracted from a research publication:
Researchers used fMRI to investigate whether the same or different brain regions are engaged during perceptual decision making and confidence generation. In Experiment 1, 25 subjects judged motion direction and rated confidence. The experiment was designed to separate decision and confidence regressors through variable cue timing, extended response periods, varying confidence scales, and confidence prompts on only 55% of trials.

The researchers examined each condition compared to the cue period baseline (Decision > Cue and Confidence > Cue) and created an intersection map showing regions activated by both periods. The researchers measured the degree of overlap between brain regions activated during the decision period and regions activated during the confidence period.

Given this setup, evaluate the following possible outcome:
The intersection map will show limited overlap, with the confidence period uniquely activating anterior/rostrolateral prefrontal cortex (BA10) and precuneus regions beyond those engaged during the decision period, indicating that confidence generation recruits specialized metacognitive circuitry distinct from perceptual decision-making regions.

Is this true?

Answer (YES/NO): NO